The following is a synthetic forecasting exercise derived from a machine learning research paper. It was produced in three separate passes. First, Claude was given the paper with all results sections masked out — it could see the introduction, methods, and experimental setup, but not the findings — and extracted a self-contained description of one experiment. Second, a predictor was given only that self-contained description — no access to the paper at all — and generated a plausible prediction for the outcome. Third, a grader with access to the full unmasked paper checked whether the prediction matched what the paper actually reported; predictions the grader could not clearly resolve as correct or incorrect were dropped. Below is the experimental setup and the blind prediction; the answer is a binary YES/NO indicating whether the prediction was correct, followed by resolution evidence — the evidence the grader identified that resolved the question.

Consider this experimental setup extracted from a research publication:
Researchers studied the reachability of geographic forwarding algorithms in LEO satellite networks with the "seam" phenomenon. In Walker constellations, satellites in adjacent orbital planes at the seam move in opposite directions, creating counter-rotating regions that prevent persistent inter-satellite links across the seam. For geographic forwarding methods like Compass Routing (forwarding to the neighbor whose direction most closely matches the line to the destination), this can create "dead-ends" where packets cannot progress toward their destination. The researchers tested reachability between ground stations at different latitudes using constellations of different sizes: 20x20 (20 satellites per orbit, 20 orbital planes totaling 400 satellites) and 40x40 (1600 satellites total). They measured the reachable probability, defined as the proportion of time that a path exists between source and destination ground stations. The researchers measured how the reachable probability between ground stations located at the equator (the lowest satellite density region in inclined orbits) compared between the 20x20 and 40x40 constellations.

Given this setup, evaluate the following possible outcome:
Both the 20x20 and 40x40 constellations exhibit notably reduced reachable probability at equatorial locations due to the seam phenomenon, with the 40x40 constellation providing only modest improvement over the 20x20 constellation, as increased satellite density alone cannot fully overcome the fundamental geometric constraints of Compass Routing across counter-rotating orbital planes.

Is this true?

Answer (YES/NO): NO